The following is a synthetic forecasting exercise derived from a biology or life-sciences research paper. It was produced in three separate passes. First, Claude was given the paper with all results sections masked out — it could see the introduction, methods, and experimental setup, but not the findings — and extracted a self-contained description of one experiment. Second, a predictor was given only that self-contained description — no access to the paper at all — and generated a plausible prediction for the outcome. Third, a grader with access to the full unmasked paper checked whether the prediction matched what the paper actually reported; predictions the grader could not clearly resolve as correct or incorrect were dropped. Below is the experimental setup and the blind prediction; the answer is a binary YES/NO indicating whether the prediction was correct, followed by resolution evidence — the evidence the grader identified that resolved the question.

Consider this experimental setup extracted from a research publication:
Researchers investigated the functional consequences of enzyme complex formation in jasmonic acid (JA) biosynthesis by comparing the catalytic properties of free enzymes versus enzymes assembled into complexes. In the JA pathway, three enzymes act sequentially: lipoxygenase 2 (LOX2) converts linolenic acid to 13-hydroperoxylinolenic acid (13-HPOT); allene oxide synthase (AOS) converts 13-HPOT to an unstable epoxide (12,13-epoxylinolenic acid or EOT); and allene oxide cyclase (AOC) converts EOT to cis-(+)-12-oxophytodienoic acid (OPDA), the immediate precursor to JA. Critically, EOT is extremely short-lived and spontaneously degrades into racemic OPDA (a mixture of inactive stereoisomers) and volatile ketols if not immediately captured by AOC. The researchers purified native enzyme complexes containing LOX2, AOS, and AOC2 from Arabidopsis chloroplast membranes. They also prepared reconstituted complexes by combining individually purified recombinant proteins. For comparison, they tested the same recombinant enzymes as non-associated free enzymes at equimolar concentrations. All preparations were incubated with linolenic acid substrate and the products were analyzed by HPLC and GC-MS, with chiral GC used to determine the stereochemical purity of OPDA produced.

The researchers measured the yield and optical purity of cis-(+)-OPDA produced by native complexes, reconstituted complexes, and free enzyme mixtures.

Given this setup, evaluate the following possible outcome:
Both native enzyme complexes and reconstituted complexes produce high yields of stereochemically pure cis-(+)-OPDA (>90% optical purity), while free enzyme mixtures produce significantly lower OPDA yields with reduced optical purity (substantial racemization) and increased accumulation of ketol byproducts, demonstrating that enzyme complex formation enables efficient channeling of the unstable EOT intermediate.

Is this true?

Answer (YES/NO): NO